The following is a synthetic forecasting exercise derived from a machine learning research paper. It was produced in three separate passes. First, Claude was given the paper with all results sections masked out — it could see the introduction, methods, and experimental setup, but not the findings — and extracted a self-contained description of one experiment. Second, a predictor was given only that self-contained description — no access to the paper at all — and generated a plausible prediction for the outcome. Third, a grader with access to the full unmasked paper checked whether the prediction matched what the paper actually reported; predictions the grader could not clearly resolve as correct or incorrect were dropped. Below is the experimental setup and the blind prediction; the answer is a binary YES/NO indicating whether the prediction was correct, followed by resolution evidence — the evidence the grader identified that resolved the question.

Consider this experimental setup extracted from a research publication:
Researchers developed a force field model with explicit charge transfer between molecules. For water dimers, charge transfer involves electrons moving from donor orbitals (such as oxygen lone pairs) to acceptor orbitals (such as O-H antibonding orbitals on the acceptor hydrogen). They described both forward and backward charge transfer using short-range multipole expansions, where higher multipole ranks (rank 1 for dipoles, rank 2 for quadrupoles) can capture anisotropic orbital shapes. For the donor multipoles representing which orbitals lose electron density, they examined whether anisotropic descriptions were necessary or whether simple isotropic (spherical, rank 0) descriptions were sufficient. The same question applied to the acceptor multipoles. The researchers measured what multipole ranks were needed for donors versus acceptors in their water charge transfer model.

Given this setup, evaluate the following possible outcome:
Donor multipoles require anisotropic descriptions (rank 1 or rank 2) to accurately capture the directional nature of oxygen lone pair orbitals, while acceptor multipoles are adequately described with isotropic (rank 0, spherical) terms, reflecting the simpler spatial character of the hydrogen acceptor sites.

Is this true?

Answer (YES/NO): YES